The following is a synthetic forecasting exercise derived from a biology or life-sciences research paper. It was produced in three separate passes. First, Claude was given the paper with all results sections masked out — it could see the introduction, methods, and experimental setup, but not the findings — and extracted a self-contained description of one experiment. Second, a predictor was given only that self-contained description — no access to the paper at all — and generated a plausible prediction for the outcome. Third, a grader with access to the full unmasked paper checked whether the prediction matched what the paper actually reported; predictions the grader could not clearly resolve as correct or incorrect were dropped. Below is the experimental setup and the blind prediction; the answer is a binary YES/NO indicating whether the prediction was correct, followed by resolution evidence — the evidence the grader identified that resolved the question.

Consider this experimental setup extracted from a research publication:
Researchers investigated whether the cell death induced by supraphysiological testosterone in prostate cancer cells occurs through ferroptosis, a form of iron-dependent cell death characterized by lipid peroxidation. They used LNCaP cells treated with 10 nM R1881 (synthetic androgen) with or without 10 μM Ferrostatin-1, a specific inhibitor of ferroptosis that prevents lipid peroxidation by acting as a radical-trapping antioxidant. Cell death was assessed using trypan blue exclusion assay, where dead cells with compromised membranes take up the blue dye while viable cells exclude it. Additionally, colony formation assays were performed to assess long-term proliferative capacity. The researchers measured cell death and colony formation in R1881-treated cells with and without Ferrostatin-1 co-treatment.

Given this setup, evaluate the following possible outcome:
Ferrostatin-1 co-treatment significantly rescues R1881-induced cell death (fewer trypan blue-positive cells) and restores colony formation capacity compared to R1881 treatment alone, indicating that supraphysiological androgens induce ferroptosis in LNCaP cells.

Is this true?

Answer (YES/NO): YES